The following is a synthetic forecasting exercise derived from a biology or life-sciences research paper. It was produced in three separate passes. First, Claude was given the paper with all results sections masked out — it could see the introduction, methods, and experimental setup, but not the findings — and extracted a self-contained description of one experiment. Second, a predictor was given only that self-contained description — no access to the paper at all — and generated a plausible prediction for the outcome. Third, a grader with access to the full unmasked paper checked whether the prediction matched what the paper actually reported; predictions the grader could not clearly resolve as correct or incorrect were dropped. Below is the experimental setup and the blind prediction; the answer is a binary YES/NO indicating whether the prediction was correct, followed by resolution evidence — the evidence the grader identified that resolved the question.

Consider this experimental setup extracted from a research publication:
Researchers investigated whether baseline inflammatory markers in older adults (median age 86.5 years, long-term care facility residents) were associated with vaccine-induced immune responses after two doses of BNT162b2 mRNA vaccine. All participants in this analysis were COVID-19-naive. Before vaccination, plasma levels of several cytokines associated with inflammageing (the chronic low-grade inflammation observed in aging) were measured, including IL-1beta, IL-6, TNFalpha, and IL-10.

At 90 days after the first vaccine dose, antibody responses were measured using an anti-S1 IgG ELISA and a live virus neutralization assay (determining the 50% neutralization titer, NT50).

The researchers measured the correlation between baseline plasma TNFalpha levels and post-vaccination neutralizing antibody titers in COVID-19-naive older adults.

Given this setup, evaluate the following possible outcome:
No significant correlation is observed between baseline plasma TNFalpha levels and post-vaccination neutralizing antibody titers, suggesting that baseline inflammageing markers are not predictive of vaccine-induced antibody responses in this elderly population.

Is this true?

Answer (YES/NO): NO